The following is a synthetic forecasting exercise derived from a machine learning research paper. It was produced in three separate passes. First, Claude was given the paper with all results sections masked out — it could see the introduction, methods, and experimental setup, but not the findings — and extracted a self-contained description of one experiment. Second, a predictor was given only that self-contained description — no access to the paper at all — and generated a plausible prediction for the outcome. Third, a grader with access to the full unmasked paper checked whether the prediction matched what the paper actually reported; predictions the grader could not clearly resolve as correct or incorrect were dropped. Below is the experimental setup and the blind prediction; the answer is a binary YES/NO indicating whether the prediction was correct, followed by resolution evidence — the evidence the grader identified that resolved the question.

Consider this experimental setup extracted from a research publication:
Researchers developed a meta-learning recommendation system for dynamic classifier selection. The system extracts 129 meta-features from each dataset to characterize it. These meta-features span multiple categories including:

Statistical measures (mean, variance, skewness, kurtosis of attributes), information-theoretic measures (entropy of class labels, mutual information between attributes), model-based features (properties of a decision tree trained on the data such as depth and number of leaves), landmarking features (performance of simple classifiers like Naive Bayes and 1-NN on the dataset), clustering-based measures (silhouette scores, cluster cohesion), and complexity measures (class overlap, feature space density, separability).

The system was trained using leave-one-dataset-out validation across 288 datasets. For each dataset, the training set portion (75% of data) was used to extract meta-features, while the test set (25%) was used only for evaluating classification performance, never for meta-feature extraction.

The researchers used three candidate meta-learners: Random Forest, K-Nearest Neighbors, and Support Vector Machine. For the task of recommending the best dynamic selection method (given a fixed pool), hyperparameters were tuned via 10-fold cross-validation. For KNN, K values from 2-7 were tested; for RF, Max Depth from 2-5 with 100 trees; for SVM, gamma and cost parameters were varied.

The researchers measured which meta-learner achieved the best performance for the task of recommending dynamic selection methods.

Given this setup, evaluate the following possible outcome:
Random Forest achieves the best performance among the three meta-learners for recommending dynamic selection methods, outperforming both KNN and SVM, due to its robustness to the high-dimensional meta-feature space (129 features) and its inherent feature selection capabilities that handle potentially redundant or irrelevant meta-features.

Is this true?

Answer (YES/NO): NO